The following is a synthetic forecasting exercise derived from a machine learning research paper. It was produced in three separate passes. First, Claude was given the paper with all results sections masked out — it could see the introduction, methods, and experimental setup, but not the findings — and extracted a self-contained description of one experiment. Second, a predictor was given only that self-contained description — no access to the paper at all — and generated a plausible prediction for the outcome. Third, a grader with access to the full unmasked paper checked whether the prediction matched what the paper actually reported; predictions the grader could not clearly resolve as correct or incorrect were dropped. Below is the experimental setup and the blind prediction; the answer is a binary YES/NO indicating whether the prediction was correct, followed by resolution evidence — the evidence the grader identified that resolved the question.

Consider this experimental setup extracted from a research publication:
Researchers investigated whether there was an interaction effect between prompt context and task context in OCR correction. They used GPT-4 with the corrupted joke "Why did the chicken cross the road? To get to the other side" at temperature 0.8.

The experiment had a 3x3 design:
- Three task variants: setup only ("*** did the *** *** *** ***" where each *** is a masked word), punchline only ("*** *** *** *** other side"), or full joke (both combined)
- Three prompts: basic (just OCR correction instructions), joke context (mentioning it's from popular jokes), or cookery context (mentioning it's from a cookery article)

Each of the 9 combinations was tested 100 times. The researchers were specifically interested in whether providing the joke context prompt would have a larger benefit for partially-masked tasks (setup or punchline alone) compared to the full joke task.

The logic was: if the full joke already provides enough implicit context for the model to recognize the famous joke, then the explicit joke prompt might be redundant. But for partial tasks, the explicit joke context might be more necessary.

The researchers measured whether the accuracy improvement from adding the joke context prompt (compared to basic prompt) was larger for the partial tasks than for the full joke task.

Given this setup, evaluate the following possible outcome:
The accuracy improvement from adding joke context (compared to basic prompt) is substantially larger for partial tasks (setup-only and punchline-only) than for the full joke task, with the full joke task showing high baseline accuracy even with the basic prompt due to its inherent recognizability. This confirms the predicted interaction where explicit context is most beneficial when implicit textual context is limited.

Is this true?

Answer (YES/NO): YES